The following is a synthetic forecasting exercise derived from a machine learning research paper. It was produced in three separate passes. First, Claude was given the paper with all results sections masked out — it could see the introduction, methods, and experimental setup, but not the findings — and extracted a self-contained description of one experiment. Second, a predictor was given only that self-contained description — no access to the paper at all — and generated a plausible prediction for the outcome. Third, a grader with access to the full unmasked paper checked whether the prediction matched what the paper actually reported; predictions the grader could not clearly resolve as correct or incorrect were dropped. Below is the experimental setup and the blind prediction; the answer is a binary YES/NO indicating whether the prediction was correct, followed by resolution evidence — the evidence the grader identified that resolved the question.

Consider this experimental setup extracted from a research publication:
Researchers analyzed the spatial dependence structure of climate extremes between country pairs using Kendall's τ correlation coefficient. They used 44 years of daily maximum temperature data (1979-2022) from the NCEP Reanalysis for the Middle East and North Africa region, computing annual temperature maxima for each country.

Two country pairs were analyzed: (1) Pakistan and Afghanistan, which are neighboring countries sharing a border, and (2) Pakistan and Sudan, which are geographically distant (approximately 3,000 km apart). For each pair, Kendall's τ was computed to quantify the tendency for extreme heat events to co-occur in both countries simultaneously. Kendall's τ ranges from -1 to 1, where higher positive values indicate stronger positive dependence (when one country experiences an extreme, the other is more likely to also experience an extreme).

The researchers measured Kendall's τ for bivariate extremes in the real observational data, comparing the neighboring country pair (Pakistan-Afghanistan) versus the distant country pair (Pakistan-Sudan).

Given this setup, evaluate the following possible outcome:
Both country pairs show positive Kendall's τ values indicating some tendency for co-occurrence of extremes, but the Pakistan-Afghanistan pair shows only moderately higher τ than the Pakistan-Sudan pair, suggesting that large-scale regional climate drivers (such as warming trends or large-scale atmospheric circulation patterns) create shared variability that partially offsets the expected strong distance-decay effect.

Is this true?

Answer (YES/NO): YES